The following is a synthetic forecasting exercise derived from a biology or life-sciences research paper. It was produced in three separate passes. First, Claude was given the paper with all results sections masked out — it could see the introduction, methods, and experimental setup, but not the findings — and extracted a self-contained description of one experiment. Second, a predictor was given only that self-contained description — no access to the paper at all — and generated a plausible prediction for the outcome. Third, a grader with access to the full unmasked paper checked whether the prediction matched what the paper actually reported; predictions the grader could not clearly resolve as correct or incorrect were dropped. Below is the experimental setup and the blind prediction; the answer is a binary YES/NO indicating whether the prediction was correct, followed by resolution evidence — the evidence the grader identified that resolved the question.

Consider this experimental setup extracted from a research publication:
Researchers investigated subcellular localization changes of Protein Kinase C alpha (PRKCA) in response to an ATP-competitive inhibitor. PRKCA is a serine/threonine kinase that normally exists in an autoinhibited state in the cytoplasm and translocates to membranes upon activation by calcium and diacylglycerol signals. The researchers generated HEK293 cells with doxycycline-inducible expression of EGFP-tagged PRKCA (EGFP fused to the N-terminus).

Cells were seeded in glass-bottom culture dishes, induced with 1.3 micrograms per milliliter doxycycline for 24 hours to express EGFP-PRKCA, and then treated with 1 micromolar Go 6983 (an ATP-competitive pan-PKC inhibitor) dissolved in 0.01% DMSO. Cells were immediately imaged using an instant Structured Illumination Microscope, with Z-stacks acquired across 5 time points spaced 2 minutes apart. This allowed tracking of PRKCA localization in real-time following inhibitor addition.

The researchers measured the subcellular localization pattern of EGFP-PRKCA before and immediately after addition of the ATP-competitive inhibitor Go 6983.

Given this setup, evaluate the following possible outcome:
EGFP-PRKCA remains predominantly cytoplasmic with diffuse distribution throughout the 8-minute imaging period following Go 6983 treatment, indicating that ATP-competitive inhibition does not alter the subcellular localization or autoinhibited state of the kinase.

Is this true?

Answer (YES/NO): NO